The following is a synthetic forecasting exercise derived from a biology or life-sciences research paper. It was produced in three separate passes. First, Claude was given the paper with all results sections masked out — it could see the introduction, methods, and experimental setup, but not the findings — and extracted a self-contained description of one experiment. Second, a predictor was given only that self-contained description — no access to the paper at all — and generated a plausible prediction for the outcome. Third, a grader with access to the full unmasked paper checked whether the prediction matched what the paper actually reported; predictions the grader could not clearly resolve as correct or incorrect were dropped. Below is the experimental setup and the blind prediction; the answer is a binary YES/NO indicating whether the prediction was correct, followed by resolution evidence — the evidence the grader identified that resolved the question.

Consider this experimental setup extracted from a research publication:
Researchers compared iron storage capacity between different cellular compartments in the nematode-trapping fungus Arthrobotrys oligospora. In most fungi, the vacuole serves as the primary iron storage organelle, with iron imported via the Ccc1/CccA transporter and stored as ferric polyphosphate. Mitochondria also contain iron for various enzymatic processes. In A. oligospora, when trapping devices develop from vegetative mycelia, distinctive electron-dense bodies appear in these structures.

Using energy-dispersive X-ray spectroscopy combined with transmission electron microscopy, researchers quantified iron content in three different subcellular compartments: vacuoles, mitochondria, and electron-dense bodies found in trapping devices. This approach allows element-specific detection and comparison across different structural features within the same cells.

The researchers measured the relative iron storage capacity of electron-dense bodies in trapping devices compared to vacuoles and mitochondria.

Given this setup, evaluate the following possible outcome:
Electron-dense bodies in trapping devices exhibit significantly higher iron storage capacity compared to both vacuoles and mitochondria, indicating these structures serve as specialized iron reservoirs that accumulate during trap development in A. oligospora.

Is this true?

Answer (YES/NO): YES